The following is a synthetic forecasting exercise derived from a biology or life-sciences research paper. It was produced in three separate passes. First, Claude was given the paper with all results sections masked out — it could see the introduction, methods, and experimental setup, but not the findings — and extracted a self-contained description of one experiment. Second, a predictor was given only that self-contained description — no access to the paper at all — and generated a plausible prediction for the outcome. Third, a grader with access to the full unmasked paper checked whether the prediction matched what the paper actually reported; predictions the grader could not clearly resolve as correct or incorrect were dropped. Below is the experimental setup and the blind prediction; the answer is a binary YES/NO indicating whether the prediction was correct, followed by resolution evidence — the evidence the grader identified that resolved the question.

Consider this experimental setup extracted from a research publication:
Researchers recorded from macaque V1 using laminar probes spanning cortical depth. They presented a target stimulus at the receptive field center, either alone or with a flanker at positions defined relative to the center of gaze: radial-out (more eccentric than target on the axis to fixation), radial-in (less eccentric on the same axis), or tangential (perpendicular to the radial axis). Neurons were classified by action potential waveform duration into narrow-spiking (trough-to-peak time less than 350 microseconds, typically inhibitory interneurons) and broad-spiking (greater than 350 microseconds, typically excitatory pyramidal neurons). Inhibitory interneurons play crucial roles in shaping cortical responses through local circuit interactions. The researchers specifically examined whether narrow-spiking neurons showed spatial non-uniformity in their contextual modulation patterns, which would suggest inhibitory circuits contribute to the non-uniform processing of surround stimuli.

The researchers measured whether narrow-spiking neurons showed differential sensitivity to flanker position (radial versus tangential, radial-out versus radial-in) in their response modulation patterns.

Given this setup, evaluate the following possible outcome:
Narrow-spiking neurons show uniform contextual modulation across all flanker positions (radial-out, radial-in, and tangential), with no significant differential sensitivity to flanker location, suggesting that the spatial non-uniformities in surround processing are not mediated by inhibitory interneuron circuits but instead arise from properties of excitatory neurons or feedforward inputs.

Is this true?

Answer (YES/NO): NO